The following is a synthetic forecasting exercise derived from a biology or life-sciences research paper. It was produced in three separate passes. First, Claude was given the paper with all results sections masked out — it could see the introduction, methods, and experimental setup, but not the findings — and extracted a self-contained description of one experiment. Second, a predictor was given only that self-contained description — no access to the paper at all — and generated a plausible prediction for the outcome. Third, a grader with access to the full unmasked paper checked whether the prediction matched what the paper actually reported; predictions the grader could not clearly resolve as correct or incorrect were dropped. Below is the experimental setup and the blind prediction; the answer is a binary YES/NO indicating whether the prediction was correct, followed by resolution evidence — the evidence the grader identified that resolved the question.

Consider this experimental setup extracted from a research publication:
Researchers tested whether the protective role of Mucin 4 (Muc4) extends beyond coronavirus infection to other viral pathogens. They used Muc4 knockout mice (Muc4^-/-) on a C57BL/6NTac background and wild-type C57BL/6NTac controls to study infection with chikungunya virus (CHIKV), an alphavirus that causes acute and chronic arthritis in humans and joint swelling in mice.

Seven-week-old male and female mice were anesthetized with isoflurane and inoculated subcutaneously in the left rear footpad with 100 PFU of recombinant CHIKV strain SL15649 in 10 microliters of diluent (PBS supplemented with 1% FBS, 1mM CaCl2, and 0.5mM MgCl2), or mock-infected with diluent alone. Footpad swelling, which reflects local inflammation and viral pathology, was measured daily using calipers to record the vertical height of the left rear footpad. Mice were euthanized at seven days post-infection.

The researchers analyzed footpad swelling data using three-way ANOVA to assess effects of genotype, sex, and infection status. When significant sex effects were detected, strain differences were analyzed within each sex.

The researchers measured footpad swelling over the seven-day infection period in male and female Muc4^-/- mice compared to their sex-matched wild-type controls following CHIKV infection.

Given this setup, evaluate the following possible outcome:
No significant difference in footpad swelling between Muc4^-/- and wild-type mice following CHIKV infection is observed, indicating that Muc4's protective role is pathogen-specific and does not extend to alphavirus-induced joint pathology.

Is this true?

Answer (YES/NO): NO